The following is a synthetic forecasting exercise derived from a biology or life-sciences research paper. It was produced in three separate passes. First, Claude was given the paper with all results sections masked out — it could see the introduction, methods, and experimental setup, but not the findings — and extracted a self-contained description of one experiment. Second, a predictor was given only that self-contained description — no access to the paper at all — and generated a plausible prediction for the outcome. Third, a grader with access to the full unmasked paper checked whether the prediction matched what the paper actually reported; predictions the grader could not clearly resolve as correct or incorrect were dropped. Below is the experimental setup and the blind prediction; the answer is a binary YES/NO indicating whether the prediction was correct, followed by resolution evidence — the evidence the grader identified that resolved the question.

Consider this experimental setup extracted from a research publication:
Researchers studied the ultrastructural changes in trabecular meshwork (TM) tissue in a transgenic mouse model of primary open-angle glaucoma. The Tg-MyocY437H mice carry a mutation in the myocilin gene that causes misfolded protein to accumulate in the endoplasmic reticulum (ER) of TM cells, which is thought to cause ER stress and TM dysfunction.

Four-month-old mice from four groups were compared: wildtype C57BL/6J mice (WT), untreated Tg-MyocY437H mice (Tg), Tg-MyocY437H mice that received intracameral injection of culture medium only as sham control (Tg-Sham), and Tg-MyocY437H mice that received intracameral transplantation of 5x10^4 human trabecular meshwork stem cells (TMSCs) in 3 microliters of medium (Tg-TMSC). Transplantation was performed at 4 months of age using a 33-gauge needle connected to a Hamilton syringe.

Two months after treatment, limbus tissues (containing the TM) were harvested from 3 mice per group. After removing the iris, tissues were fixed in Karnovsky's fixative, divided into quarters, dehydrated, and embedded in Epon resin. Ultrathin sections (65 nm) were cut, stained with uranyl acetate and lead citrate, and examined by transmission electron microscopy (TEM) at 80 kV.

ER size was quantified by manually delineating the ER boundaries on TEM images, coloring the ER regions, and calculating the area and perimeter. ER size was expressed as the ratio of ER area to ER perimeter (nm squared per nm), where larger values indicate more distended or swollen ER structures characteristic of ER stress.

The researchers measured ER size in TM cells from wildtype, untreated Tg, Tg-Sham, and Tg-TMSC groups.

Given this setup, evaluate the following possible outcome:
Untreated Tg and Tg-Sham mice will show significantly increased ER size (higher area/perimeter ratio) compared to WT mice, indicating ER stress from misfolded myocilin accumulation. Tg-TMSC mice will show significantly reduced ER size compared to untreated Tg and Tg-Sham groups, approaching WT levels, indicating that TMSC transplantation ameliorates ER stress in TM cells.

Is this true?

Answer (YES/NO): YES